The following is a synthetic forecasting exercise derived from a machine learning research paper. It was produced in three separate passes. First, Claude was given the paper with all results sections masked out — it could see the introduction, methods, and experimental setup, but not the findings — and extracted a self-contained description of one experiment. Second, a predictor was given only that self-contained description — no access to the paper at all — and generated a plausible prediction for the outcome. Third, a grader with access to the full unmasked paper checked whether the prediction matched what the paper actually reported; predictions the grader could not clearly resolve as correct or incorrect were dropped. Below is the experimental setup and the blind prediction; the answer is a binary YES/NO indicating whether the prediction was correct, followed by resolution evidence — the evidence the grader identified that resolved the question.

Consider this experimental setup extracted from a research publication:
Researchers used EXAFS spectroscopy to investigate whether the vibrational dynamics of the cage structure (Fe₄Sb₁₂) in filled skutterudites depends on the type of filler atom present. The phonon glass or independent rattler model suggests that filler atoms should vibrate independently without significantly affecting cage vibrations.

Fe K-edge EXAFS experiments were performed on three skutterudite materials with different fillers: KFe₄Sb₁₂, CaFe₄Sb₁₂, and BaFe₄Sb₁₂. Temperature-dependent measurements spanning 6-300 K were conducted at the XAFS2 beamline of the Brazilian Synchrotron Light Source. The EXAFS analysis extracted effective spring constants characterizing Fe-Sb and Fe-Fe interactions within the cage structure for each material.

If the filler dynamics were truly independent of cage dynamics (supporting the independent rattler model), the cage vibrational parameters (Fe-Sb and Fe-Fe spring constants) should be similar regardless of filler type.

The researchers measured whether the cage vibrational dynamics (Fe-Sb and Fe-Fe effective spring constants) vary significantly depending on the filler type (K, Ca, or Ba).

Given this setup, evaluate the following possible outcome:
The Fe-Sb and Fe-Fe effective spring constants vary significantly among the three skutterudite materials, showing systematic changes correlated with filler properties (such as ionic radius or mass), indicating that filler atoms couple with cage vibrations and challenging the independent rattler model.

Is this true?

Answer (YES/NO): NO